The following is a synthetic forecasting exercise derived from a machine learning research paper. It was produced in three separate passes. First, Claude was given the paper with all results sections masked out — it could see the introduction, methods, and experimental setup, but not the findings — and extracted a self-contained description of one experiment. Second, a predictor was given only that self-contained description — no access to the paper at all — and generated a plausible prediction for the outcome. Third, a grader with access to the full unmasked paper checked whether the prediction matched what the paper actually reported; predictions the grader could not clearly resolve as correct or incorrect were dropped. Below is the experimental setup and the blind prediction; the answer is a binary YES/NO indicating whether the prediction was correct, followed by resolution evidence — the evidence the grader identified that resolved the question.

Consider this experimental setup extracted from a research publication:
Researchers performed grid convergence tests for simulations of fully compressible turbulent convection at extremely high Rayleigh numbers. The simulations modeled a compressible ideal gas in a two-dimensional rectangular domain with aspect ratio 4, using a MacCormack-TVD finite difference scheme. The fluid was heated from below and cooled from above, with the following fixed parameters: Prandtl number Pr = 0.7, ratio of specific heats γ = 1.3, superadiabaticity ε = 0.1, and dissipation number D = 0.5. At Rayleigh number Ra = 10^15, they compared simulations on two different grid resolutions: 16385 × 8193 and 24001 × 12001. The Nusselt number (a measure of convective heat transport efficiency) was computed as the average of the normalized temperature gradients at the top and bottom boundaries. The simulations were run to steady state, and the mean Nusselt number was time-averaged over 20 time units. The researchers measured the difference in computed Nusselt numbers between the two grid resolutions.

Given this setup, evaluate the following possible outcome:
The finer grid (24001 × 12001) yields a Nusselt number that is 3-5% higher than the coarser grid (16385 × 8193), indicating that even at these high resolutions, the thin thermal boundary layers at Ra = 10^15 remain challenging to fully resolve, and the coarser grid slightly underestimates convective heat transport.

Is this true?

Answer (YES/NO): NO